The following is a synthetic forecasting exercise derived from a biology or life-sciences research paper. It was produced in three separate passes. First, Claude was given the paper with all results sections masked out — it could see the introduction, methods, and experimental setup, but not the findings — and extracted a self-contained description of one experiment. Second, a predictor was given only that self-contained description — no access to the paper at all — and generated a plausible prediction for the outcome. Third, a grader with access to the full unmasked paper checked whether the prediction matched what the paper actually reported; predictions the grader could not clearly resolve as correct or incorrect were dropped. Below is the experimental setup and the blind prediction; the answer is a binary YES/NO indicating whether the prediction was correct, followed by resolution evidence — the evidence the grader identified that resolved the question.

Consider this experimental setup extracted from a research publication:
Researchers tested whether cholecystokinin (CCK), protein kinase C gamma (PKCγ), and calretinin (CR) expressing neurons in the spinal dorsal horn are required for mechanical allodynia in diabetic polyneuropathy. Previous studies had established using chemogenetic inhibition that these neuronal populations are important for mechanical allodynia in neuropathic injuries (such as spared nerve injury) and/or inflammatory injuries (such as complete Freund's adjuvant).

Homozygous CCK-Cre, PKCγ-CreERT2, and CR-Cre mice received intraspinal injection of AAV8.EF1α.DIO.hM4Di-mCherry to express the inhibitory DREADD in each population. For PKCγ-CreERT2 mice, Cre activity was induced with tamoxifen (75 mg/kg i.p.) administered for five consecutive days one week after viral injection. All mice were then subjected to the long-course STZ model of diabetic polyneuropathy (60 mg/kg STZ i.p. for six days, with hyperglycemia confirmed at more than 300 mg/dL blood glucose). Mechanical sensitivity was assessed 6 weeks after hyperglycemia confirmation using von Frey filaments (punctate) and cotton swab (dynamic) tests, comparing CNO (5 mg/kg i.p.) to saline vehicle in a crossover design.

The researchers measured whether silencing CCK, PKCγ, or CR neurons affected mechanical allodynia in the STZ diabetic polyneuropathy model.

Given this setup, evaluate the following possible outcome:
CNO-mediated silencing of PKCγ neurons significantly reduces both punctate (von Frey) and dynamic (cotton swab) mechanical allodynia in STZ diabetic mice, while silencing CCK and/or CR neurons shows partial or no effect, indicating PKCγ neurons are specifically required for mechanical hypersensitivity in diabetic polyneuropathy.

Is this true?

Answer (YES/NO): NO